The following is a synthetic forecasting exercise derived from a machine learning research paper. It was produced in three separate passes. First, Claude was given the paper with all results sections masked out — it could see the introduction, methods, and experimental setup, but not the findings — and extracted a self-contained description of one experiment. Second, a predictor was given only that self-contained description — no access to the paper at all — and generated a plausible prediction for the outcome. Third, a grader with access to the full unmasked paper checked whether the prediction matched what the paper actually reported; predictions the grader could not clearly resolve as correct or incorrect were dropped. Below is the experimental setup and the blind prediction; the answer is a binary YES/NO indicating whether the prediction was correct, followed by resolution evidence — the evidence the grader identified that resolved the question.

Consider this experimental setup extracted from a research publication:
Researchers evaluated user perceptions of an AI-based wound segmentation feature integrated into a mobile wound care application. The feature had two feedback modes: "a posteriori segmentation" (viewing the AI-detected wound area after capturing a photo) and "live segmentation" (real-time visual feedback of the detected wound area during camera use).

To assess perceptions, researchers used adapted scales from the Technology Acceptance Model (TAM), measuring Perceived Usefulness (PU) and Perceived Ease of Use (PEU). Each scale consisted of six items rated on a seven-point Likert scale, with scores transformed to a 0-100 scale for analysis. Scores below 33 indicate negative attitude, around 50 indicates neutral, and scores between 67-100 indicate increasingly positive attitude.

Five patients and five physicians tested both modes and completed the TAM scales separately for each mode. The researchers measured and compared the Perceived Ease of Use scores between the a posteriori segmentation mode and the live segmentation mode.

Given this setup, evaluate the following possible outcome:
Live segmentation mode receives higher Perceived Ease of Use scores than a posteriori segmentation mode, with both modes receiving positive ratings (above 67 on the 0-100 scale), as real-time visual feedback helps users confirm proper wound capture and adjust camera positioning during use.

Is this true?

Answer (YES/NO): NO